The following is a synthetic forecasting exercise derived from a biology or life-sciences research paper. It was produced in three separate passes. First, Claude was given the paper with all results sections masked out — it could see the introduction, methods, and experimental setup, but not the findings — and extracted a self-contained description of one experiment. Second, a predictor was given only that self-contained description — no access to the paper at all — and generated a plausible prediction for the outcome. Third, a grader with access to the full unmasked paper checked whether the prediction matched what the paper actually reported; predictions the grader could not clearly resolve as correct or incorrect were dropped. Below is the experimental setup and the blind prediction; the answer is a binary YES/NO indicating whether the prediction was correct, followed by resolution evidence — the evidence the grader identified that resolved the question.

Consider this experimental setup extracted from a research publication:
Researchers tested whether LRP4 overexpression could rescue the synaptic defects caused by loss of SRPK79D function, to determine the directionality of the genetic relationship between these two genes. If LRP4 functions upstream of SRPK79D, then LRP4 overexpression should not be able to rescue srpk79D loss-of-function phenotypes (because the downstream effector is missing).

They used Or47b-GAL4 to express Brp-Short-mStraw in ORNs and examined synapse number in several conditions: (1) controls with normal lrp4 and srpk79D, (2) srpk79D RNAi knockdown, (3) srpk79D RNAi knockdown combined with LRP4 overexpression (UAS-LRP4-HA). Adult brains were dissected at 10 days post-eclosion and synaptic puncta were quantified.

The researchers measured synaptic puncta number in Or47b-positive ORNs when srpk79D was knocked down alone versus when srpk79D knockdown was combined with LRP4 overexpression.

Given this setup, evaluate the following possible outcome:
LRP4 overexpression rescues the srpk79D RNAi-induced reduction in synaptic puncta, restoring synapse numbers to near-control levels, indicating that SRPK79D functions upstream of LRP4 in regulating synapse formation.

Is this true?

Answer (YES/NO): NO